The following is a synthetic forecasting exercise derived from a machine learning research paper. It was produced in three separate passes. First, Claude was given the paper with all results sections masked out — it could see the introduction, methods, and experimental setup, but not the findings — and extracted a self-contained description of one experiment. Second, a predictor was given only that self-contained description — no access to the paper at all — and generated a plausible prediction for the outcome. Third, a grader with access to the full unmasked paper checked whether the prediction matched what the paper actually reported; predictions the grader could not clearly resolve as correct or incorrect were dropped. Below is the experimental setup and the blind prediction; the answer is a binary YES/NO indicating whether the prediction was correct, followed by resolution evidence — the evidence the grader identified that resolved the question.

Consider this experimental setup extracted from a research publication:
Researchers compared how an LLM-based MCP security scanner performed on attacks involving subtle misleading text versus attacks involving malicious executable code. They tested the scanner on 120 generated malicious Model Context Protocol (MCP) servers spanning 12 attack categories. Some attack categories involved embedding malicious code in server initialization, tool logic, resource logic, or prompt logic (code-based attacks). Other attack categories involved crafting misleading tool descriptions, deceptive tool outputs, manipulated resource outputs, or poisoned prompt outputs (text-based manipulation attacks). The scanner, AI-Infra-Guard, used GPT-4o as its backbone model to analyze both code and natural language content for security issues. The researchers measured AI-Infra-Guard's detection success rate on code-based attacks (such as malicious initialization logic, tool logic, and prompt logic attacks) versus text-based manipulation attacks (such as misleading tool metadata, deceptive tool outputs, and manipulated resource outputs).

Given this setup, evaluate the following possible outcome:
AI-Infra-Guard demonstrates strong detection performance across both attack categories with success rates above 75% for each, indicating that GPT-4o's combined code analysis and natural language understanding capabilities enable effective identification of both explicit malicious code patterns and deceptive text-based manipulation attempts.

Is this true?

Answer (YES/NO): NO